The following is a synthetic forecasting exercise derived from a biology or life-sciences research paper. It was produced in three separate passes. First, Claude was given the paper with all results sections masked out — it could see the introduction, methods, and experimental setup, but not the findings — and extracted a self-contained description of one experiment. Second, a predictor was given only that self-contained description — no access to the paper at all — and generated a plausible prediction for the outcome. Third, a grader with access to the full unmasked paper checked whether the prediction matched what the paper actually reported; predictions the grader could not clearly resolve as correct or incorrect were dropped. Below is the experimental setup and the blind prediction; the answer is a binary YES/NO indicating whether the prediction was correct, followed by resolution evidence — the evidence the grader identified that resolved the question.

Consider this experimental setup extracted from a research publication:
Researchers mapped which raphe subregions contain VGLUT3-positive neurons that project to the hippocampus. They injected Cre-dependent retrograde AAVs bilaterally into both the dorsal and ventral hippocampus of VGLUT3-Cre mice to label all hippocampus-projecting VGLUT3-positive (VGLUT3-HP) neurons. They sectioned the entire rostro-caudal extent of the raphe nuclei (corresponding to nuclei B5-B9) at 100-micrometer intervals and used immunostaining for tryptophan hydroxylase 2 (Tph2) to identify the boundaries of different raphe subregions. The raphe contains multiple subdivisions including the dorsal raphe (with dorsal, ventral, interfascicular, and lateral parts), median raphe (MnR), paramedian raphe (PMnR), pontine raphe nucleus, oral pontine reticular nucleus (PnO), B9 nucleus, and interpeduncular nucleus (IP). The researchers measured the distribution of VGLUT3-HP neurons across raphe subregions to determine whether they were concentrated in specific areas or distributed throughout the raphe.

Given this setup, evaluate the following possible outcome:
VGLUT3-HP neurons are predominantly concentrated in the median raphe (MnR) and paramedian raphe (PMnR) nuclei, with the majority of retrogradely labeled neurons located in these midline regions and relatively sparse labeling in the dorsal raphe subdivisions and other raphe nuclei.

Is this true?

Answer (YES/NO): NO